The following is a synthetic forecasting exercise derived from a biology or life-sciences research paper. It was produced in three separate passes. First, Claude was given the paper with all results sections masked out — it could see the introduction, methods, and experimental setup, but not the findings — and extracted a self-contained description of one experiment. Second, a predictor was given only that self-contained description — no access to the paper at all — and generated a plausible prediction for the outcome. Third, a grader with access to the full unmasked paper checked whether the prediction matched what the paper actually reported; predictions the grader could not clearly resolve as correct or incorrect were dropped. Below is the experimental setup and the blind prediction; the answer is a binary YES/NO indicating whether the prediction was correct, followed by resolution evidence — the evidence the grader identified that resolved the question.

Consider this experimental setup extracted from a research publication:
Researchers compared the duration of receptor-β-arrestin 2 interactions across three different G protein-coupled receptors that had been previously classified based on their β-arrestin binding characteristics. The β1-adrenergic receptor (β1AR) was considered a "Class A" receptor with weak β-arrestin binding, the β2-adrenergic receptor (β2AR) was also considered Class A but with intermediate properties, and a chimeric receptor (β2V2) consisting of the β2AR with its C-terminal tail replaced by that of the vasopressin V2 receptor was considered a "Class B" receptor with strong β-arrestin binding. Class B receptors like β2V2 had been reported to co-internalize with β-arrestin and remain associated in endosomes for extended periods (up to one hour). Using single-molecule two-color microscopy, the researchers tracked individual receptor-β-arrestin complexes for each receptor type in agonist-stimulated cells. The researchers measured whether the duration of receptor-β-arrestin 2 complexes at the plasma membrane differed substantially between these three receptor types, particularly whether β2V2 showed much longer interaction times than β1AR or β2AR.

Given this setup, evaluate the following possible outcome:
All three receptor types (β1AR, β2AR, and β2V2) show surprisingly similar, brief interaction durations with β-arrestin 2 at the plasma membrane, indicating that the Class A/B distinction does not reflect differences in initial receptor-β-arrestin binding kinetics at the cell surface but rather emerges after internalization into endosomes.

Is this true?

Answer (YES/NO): NO